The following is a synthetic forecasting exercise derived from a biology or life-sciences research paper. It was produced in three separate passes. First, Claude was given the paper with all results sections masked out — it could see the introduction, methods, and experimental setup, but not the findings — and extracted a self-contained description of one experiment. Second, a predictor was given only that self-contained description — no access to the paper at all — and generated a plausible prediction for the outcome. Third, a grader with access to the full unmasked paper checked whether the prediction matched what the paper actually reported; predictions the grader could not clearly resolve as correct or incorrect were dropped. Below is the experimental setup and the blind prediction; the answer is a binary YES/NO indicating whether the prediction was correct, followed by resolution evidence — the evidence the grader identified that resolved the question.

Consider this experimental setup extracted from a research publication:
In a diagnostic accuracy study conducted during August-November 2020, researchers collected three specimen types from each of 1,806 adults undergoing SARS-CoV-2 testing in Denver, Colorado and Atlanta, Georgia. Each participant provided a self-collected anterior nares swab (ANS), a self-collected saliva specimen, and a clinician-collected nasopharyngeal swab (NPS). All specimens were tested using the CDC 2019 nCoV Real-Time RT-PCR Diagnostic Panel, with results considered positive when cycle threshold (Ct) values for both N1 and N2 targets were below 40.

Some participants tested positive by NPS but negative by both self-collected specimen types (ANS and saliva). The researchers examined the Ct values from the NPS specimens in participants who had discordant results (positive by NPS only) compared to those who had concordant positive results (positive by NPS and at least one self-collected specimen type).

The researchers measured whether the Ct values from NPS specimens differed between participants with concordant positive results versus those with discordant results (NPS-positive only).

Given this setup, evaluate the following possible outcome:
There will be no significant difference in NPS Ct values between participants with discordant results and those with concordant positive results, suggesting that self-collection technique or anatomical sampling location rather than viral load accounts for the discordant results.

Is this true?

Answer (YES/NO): NO